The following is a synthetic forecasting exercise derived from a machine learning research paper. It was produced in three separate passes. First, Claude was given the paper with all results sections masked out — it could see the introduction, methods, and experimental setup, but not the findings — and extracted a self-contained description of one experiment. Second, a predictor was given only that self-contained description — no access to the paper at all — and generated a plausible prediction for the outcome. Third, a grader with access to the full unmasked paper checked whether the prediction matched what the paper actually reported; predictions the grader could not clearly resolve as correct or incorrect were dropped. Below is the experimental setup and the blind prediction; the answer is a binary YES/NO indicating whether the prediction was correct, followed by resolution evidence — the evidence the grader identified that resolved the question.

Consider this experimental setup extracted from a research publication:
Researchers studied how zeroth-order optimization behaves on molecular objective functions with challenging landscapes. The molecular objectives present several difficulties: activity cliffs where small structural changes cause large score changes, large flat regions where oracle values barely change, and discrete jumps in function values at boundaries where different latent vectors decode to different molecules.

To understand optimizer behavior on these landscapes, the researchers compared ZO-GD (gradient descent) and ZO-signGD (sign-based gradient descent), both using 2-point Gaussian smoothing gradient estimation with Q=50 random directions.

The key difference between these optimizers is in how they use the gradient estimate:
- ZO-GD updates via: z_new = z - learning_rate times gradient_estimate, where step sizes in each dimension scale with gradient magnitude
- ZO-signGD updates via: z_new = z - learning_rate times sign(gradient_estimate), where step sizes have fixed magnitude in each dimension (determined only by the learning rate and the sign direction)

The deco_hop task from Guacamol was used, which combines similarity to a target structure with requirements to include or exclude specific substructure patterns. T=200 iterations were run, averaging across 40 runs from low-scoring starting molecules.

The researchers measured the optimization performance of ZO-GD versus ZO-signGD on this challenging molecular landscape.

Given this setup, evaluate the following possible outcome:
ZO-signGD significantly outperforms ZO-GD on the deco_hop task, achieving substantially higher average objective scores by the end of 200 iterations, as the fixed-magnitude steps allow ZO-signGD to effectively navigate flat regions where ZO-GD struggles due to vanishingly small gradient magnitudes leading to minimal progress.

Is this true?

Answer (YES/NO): YES